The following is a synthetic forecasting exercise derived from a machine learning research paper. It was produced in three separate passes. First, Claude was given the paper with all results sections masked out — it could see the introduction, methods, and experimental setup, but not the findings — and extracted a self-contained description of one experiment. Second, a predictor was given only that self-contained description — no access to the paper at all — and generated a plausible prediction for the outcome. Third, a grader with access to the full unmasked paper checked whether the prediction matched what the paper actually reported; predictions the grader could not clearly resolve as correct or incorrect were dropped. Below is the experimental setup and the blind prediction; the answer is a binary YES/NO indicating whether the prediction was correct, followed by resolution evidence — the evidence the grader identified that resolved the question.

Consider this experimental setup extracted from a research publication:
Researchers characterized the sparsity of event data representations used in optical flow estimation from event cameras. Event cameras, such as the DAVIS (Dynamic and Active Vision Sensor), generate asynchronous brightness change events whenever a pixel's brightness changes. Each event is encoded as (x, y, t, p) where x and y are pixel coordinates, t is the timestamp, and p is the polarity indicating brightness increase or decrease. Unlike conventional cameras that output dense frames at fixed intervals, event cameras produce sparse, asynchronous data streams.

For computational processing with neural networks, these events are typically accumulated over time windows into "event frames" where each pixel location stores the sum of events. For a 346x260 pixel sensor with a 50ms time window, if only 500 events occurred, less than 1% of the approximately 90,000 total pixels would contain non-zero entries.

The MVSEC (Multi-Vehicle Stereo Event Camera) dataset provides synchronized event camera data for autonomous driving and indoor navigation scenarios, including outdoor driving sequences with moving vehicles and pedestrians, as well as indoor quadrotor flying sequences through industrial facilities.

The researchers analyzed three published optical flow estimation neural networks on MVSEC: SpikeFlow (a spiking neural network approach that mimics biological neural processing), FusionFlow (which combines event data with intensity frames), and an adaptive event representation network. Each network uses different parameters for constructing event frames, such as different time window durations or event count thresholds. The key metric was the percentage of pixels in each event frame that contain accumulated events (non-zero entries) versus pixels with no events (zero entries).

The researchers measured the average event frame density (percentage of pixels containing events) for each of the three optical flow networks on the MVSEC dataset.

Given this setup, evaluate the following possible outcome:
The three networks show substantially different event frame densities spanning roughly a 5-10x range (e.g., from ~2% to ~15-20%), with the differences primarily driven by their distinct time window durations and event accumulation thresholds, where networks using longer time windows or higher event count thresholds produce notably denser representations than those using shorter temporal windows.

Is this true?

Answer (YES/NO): NO